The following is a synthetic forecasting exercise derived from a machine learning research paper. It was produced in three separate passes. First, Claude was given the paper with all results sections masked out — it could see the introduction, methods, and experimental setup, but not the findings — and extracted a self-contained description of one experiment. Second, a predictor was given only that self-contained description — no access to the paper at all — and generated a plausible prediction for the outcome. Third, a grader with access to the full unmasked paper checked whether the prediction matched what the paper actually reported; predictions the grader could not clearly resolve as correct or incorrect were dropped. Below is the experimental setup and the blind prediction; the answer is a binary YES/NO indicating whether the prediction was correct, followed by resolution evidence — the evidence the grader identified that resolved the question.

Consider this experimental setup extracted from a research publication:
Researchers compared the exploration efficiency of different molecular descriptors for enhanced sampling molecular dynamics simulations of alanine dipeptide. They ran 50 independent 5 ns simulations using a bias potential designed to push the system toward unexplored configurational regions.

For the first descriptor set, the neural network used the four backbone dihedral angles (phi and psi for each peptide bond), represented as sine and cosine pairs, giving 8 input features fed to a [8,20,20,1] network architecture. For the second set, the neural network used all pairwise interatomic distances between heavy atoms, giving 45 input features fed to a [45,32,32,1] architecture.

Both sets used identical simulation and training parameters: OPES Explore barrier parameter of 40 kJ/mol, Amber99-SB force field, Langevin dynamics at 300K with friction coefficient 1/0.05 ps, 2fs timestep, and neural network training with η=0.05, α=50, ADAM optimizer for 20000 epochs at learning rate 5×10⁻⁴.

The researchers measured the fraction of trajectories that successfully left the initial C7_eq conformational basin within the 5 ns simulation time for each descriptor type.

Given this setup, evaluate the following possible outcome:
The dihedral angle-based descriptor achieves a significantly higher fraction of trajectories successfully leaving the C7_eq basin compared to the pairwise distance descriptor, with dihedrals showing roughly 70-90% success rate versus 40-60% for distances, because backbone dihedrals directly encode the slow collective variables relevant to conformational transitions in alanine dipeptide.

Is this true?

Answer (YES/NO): NO